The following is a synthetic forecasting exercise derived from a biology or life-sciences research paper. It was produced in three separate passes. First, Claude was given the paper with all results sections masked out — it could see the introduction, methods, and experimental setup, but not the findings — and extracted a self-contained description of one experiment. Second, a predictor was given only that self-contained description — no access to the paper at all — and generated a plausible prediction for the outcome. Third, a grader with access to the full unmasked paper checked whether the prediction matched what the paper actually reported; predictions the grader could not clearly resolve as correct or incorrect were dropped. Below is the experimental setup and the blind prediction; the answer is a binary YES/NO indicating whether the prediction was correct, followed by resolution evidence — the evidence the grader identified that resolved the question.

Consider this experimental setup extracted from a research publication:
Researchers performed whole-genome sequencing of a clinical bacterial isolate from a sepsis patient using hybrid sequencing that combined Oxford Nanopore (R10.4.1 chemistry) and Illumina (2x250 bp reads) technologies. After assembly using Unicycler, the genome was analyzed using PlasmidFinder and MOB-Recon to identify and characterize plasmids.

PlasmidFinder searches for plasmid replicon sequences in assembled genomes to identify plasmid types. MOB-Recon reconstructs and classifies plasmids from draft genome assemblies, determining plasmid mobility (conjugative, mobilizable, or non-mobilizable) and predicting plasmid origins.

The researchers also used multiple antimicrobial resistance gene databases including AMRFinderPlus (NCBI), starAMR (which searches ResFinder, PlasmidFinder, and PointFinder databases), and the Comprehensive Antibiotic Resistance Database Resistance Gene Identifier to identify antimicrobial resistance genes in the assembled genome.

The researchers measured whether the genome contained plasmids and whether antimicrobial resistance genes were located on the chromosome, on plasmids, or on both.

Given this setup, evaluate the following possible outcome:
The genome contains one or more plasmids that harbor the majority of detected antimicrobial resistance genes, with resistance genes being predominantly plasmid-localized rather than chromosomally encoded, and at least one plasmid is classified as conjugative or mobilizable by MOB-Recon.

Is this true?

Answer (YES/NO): NO